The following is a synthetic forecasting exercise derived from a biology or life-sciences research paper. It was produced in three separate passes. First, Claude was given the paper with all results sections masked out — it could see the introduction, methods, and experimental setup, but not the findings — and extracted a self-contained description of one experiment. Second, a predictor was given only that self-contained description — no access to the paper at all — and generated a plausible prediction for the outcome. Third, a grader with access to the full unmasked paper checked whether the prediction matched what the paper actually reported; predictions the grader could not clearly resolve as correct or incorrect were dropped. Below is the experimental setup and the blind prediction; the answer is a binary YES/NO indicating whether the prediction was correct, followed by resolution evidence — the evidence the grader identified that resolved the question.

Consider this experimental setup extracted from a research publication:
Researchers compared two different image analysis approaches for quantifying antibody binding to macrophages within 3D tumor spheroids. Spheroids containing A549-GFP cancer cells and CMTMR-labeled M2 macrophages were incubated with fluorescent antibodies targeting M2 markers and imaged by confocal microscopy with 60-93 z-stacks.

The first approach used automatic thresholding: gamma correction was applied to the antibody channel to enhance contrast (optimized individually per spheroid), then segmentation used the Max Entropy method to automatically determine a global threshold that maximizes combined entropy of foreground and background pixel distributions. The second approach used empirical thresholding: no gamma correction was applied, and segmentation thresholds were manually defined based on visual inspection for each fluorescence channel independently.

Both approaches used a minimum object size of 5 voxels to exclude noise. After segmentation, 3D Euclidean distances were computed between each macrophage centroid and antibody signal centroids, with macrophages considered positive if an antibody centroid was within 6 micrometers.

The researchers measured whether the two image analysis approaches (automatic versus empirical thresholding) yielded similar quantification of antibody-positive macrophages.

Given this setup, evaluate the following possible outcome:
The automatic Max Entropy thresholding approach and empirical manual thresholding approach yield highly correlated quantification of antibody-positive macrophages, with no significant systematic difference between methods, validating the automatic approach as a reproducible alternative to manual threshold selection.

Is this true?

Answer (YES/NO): NO